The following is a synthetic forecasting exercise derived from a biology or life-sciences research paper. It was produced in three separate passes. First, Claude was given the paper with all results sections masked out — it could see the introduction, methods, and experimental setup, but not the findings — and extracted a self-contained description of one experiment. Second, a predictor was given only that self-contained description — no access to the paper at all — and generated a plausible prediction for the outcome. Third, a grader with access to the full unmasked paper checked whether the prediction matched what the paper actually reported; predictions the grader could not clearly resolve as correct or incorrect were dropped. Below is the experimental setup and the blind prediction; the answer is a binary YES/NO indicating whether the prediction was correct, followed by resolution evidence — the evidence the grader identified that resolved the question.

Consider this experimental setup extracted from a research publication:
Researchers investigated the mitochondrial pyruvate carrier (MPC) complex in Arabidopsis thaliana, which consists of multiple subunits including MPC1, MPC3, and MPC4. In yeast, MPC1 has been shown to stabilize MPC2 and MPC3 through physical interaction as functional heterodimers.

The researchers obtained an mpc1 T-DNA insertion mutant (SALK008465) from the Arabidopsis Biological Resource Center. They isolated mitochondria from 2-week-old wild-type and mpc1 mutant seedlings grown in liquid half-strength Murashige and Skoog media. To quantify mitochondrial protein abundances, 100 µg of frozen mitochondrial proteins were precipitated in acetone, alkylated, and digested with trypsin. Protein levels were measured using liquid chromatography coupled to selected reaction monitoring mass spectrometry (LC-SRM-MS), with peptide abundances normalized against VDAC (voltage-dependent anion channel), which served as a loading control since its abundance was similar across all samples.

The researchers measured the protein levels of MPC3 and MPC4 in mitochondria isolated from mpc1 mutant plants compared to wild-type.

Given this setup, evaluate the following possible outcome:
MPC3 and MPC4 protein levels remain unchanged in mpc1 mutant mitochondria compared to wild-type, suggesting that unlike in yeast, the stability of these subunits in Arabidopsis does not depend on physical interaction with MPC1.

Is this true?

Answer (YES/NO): NO